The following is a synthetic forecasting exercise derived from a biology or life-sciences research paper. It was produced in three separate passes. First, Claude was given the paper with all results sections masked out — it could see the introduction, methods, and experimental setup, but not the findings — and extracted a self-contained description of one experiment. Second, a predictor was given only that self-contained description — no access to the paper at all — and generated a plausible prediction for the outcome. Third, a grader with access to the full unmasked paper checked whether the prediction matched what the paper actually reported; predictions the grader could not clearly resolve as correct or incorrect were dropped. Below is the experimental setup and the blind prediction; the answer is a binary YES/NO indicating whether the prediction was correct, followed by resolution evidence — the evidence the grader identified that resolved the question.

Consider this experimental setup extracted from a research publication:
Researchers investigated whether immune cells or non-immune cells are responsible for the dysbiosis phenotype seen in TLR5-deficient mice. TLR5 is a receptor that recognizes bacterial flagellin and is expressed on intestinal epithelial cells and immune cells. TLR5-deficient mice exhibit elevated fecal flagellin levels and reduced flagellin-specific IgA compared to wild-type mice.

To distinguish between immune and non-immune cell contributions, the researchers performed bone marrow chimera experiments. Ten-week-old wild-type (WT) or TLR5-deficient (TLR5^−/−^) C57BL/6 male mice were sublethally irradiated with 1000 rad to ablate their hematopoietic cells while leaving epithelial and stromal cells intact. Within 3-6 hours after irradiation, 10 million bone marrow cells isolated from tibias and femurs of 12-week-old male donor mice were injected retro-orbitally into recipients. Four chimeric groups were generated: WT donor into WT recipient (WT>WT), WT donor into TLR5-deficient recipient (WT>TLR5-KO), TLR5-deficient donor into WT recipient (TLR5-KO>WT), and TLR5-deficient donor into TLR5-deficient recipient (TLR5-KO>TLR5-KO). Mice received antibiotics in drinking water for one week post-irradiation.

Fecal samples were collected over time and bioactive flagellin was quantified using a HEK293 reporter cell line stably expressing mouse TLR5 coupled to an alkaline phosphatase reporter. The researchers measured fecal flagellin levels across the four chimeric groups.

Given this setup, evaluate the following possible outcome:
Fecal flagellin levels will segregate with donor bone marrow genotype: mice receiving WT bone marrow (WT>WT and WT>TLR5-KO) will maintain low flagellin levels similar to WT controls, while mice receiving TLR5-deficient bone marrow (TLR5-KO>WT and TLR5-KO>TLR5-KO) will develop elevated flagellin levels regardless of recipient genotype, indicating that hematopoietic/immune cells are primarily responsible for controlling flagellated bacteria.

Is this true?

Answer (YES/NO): NO